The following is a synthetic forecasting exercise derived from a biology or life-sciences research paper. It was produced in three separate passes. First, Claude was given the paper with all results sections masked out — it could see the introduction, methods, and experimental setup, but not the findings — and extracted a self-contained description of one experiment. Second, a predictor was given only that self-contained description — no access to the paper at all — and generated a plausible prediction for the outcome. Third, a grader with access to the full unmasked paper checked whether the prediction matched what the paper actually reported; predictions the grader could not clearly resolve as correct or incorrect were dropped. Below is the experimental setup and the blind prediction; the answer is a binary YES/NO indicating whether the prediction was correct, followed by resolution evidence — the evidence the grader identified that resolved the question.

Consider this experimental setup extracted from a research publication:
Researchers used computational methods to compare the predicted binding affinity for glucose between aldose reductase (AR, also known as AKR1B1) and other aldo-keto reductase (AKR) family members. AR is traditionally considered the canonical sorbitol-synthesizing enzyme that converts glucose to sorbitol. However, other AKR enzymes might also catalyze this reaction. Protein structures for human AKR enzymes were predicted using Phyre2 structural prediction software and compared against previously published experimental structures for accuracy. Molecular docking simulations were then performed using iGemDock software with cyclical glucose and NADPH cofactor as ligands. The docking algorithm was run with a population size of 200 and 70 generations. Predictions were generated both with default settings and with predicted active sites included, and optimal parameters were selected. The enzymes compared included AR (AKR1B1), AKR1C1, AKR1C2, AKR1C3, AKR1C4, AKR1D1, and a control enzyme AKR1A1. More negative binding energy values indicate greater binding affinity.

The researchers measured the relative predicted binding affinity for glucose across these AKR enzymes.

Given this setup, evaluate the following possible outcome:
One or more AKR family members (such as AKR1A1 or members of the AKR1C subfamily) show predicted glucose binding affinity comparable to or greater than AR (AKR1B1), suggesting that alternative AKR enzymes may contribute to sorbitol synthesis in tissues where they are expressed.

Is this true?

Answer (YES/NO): YES